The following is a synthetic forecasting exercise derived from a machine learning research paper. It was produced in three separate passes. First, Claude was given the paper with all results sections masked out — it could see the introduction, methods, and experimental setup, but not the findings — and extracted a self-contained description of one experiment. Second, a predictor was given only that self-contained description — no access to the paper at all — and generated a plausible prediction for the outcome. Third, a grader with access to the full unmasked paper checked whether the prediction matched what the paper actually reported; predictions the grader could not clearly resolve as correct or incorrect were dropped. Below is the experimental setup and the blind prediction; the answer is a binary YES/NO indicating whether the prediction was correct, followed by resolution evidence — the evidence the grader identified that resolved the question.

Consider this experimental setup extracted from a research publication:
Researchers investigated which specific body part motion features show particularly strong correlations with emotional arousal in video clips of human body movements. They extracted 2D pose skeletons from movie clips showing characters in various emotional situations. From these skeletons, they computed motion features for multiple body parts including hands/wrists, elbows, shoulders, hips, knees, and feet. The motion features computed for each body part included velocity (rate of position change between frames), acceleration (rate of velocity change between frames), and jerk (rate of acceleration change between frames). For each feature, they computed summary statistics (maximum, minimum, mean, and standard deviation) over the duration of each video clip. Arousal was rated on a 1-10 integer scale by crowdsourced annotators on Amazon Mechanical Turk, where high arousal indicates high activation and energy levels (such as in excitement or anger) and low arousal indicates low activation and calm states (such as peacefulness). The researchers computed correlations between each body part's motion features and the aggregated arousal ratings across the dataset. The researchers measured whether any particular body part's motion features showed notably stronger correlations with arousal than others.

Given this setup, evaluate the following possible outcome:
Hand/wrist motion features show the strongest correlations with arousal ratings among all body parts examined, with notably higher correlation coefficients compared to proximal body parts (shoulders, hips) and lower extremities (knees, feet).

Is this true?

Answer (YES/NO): YES